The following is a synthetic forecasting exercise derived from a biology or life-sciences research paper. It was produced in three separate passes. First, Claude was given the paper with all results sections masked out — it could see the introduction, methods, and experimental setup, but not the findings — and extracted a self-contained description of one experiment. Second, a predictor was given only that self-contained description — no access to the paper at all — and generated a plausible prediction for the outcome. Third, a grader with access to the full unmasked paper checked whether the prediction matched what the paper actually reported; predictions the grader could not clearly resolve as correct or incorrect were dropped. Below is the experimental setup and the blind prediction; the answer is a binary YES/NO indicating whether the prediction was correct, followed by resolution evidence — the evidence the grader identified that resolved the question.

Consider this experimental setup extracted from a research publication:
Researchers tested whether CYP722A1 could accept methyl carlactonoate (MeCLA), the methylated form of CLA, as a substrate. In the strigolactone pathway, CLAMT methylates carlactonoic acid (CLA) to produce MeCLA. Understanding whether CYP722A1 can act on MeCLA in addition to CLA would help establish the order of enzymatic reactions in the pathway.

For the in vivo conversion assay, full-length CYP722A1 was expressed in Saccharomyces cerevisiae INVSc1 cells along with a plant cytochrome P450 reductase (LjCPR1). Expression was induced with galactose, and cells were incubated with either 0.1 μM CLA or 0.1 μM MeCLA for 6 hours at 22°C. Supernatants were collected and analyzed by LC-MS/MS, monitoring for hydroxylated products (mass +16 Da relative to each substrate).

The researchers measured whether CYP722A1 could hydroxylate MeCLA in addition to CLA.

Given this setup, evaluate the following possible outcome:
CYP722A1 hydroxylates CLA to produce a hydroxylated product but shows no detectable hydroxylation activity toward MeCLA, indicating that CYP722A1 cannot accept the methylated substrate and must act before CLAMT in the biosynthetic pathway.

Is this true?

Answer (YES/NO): YES